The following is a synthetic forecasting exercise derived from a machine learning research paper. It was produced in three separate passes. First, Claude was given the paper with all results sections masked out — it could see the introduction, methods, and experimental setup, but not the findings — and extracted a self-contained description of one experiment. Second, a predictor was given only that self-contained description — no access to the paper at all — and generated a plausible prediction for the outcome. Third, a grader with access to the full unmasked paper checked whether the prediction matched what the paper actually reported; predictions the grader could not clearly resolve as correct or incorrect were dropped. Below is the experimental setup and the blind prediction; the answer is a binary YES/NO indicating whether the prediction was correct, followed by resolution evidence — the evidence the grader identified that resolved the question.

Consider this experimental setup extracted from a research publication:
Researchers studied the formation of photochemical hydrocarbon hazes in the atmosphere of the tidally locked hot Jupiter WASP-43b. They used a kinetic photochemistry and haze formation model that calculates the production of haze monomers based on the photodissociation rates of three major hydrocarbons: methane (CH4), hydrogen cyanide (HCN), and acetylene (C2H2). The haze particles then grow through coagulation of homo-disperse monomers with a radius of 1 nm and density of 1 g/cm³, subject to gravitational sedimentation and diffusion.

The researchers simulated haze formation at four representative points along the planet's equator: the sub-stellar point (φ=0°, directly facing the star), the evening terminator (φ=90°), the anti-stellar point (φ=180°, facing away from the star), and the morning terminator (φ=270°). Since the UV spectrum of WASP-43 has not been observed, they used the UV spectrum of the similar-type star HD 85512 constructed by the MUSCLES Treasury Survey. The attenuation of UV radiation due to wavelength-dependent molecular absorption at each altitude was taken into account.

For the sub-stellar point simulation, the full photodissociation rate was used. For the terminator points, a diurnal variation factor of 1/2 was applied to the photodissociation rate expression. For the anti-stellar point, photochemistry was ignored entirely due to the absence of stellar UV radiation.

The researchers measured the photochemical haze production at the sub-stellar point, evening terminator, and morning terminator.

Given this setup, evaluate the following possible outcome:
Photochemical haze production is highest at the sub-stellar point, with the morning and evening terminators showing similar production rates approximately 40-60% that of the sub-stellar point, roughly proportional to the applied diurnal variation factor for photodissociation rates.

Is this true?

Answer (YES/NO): NO